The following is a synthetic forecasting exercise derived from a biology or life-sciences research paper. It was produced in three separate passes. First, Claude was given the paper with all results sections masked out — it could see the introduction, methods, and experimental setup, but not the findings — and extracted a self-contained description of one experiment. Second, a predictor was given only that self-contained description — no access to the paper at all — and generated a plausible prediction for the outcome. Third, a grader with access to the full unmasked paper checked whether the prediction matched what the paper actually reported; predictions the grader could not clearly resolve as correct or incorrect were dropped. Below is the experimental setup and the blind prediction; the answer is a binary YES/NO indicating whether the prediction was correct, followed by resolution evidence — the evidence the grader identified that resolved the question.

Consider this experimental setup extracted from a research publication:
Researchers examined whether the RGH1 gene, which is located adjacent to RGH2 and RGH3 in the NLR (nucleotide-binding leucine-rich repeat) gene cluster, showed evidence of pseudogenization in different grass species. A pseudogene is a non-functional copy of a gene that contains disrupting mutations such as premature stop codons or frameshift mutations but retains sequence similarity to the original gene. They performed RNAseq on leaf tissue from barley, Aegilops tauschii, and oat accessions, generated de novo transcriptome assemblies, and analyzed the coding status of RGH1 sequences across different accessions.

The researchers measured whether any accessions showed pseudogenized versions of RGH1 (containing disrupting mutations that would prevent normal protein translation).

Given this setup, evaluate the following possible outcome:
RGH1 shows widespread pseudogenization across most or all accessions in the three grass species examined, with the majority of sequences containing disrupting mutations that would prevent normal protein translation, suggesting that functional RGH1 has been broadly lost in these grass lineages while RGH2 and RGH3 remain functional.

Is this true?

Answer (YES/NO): NO